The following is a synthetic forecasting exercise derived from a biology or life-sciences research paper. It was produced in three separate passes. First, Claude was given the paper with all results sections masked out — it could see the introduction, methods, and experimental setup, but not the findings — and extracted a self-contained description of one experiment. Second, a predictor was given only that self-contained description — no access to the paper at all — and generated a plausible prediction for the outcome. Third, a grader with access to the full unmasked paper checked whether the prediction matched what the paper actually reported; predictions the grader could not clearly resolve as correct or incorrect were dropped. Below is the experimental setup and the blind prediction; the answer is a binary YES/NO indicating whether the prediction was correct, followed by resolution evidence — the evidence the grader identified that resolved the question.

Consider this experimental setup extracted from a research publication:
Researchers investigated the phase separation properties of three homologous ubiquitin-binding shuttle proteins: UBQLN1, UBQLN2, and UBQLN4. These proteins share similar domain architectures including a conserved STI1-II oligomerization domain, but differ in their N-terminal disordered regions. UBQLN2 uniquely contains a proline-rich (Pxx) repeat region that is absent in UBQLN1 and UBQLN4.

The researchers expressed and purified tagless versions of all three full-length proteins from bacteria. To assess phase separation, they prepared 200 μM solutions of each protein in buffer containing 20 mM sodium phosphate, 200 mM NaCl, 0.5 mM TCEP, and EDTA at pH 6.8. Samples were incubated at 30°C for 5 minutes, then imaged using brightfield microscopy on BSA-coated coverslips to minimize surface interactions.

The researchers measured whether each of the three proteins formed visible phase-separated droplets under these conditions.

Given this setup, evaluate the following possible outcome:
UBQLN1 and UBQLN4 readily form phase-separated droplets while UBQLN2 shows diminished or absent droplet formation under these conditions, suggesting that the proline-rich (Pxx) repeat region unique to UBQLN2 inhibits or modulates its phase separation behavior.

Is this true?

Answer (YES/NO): NO